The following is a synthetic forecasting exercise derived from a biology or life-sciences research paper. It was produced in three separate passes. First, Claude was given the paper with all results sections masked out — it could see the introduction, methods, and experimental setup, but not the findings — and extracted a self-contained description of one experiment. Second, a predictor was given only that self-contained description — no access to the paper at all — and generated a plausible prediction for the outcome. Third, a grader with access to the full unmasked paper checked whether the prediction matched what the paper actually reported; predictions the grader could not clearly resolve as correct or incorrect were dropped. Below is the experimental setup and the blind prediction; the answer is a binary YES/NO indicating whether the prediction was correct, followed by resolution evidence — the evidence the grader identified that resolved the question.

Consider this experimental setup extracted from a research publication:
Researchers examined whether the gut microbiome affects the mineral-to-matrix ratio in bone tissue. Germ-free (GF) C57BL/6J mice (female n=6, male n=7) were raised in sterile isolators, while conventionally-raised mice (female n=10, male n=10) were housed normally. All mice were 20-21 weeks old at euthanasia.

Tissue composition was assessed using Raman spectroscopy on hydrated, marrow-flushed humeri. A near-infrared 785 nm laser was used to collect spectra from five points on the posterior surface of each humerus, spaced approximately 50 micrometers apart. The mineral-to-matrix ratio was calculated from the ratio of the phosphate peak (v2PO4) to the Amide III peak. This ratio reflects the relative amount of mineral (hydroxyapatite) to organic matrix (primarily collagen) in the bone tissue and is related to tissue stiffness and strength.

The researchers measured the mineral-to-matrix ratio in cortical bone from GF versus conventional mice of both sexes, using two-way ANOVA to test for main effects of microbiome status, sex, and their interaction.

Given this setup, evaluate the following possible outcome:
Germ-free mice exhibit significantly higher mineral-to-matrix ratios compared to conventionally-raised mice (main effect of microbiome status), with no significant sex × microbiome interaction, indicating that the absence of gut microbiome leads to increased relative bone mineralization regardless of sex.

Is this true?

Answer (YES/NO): YES